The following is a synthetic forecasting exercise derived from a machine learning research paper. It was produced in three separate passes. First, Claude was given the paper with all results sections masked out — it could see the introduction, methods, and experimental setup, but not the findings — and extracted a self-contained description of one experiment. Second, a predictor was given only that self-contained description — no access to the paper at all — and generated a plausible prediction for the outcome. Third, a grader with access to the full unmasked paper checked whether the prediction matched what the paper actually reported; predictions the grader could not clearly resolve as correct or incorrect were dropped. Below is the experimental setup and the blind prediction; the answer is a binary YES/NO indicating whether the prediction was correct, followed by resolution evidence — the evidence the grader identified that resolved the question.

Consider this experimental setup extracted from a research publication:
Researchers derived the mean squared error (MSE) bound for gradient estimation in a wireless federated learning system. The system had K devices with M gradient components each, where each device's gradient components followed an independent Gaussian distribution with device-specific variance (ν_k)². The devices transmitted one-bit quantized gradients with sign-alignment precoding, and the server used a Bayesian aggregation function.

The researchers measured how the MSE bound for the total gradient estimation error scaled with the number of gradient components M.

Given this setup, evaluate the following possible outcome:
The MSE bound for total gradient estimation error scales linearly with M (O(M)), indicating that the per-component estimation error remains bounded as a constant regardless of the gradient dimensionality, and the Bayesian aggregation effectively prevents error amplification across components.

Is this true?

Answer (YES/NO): YES